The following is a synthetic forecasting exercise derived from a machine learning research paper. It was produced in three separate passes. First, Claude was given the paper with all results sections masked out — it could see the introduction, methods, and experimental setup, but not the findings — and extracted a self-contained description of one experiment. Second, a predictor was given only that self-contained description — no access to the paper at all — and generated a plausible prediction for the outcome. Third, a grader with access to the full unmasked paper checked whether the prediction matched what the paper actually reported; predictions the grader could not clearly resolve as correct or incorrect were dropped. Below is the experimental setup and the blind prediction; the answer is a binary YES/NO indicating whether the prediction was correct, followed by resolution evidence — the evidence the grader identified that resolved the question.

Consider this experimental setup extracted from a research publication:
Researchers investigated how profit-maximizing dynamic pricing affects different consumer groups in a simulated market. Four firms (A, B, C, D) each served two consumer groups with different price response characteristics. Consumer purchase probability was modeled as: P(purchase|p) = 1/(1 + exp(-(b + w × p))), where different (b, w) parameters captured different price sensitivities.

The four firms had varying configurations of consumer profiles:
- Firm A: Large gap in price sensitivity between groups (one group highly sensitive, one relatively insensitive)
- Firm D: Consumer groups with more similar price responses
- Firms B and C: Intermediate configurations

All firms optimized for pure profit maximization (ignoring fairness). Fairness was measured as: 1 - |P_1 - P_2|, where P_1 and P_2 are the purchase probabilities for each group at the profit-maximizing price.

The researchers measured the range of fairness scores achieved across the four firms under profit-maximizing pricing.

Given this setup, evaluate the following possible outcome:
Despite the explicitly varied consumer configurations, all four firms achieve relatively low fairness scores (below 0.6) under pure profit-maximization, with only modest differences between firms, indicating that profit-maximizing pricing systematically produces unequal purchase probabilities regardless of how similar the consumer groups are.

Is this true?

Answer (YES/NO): NO